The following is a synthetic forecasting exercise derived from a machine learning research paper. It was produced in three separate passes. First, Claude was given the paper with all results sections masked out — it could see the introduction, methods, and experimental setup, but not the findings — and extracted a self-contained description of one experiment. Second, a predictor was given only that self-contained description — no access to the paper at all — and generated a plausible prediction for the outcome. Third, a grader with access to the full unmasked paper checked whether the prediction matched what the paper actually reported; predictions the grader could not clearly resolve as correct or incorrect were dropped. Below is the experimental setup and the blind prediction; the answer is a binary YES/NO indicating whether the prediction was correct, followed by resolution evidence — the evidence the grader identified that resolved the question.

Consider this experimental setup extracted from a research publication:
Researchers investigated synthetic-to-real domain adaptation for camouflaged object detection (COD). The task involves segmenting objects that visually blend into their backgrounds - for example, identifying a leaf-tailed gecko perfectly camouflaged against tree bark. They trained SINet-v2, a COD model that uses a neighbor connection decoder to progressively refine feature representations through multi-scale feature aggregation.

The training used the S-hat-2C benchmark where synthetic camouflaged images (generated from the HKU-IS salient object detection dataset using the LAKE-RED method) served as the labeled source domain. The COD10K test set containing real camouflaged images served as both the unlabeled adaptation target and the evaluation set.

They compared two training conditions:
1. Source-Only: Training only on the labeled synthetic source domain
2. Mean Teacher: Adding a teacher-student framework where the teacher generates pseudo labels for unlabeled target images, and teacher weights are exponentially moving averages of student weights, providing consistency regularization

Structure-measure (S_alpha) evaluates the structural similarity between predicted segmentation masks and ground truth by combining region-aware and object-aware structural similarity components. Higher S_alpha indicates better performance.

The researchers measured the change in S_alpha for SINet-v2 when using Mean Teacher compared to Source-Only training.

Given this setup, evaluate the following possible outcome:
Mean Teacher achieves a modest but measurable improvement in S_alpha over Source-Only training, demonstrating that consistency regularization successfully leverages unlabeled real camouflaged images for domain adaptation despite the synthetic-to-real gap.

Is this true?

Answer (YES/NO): NO